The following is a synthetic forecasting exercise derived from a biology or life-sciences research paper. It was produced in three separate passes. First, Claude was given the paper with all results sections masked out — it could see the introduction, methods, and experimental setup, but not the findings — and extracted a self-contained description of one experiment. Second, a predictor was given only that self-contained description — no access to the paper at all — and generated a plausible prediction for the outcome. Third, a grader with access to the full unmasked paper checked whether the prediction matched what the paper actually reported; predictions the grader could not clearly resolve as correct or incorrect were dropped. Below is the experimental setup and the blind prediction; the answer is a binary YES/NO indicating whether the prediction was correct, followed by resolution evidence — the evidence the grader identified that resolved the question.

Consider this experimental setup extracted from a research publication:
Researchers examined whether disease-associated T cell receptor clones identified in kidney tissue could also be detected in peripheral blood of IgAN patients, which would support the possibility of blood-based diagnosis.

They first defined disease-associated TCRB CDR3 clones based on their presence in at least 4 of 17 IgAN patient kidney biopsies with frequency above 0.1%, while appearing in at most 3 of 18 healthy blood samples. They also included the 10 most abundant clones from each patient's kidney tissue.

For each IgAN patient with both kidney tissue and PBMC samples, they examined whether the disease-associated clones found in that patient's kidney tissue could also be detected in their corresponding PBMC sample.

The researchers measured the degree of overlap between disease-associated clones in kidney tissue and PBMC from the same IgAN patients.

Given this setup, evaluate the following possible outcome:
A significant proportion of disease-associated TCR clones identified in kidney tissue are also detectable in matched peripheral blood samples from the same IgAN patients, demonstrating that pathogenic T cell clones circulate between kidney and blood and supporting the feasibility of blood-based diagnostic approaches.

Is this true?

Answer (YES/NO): YES